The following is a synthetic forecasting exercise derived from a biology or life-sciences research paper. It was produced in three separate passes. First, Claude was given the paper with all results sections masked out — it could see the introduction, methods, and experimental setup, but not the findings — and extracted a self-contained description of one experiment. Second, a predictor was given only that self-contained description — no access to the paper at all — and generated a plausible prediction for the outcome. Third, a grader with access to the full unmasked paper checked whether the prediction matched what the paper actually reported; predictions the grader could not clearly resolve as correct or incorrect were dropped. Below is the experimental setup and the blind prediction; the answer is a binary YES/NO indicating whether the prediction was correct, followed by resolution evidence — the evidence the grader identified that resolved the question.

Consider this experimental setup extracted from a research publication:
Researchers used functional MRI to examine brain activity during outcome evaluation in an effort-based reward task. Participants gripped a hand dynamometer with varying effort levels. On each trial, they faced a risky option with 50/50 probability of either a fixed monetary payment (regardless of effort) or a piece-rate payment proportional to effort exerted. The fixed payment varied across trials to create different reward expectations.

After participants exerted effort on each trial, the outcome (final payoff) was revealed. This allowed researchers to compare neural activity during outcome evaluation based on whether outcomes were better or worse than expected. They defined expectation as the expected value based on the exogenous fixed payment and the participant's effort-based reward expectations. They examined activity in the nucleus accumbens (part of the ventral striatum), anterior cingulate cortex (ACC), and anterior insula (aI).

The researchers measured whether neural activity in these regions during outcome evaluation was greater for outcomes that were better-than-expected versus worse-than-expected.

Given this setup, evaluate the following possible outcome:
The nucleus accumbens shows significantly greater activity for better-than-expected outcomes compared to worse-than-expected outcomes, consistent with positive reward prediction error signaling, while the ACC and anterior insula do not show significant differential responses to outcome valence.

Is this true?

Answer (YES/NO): NO